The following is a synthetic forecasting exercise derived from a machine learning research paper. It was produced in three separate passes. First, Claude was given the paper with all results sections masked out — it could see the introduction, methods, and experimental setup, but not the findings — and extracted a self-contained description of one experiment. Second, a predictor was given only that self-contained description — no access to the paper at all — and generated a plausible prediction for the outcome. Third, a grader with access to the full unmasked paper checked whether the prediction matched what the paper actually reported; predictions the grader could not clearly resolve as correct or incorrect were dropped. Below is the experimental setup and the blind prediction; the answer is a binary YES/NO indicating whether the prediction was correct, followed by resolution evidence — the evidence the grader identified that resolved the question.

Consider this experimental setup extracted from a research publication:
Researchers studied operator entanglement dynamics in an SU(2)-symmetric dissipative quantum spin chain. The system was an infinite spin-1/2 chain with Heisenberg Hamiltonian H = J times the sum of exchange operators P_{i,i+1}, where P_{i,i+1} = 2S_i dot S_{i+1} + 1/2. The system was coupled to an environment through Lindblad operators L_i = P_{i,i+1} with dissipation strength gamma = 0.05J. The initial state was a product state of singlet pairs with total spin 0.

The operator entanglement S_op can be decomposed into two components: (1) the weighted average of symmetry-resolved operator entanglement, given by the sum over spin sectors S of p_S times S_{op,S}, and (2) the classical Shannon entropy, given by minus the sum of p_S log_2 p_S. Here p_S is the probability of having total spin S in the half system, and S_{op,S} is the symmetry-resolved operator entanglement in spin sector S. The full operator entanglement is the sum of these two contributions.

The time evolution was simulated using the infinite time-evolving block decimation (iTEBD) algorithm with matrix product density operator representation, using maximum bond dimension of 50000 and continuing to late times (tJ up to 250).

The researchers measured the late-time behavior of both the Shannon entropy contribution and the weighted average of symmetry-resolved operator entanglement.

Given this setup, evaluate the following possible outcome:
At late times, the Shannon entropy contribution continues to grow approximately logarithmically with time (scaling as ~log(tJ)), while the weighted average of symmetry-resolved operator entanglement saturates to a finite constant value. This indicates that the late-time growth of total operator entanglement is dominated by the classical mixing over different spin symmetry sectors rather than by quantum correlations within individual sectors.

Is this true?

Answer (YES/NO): NO